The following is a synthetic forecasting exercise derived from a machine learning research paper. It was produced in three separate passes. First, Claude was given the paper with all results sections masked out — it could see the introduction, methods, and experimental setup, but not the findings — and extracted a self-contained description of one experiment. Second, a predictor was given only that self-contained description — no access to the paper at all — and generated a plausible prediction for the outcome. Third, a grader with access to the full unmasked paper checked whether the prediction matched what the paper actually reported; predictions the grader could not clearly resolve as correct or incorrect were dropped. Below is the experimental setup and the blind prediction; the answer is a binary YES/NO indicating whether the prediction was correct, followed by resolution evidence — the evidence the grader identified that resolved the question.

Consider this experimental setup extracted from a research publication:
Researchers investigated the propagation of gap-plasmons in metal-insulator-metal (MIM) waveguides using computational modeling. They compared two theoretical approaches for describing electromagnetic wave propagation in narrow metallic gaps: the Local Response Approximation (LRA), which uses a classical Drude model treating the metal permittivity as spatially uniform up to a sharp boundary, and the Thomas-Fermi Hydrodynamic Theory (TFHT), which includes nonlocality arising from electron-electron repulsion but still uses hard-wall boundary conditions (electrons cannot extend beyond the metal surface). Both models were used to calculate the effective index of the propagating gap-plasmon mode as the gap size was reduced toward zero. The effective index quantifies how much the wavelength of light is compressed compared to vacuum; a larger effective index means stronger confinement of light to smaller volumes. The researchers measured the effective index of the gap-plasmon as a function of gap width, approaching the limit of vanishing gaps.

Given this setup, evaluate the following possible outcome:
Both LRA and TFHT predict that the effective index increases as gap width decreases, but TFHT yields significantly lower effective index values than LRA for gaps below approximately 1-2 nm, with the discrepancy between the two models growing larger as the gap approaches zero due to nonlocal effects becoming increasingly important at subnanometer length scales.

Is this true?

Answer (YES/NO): YES